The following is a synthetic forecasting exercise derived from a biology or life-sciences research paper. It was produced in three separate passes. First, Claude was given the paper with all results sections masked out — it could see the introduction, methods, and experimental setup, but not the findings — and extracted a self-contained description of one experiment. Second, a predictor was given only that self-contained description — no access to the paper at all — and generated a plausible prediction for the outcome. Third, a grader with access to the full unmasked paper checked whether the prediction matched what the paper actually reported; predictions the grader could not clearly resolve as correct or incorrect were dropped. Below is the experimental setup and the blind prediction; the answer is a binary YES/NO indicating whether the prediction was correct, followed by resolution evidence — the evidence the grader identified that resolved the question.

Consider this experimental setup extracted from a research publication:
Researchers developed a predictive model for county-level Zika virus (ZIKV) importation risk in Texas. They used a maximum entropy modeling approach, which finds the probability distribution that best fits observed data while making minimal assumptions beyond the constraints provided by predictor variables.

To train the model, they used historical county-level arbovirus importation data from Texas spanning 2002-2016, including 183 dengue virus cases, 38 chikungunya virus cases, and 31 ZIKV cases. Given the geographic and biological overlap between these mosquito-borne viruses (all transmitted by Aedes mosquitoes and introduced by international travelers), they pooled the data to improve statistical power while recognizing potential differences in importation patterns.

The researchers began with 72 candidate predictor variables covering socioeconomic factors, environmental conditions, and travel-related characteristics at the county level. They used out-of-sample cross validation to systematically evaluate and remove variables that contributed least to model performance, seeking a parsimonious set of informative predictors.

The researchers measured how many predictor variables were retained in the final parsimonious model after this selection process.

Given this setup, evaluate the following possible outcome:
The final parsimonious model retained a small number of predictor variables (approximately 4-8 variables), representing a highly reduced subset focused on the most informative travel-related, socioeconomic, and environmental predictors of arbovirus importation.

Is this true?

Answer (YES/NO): NO